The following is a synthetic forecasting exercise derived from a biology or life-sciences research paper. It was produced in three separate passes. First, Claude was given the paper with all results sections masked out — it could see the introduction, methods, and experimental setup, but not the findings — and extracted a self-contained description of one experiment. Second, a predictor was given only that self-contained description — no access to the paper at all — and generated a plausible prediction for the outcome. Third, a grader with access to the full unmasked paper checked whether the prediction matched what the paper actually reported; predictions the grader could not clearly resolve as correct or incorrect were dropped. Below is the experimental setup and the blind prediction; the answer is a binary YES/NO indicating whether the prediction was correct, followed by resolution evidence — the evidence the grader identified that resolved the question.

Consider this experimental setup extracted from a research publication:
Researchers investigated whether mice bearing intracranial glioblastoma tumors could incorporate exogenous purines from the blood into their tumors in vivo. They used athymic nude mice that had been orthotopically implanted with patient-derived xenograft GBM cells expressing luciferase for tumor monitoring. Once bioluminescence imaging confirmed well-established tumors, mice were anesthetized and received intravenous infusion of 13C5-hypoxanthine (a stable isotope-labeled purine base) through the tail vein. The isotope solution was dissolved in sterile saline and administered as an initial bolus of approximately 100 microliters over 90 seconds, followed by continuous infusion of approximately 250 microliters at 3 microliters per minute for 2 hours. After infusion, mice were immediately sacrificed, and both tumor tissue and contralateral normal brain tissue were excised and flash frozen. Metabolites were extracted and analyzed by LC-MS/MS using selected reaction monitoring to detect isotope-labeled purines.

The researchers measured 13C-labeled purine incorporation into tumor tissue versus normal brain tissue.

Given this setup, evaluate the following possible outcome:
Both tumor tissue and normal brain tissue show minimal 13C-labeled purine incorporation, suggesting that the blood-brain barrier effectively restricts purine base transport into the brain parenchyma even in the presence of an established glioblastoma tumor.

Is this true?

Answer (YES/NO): NO